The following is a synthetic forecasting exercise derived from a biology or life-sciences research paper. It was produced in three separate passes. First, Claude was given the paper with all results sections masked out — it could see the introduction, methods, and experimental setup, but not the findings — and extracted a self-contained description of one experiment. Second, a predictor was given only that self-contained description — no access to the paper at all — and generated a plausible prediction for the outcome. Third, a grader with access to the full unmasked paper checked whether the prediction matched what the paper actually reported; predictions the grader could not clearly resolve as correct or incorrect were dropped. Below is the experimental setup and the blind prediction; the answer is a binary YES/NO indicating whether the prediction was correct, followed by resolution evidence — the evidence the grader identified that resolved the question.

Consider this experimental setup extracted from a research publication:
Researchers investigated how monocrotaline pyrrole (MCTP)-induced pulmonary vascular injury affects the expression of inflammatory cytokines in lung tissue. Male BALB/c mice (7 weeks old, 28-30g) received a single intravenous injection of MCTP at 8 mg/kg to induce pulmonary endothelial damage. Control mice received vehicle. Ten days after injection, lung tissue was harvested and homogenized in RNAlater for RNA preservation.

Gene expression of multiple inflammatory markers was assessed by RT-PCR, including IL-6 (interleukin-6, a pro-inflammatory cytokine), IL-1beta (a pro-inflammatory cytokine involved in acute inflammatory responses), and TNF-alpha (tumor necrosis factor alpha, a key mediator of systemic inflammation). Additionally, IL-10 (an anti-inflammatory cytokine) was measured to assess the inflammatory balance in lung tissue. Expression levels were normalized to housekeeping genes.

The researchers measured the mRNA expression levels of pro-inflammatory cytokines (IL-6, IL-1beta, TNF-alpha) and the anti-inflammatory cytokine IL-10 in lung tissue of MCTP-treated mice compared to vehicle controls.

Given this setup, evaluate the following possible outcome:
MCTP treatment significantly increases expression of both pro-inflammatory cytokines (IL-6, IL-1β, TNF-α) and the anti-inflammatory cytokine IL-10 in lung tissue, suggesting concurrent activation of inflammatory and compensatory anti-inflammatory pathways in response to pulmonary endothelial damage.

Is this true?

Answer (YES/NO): NO